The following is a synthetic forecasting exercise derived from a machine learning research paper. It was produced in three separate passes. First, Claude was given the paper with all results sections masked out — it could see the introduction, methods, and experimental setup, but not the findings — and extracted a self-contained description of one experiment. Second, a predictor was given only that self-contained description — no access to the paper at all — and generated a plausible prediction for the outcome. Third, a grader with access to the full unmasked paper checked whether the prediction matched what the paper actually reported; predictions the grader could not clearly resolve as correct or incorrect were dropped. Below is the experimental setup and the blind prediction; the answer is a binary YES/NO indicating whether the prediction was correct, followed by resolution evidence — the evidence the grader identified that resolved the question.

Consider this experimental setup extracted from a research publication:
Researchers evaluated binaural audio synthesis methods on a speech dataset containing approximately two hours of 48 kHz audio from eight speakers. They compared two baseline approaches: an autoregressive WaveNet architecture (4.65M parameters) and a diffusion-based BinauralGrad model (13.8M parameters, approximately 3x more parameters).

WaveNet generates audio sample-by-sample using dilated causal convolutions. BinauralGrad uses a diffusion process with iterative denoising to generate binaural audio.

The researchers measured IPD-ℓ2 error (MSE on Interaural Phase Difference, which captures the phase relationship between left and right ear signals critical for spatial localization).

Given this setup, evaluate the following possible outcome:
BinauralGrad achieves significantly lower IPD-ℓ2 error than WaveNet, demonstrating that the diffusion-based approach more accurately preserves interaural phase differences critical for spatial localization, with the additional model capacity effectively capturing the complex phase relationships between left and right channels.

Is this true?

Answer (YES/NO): NO